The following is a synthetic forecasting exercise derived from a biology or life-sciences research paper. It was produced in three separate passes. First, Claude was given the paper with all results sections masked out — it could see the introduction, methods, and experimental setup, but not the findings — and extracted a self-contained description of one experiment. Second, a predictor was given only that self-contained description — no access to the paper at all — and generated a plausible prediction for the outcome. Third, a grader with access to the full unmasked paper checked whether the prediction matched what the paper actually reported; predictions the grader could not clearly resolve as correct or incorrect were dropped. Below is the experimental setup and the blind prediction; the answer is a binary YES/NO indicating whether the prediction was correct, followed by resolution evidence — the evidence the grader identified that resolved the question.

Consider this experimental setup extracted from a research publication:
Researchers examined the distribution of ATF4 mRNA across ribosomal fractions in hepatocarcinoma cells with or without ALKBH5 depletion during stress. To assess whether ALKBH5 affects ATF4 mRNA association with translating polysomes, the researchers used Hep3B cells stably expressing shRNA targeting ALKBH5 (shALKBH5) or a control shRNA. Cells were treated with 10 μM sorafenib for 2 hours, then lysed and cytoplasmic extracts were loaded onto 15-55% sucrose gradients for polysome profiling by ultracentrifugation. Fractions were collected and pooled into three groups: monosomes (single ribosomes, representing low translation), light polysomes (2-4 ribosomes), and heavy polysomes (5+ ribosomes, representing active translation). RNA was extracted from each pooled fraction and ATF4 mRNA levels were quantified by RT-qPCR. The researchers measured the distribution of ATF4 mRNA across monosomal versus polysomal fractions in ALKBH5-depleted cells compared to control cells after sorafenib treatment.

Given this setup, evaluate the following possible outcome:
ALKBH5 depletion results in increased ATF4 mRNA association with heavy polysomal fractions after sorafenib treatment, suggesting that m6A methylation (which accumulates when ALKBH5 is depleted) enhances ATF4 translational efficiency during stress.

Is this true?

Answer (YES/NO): NO